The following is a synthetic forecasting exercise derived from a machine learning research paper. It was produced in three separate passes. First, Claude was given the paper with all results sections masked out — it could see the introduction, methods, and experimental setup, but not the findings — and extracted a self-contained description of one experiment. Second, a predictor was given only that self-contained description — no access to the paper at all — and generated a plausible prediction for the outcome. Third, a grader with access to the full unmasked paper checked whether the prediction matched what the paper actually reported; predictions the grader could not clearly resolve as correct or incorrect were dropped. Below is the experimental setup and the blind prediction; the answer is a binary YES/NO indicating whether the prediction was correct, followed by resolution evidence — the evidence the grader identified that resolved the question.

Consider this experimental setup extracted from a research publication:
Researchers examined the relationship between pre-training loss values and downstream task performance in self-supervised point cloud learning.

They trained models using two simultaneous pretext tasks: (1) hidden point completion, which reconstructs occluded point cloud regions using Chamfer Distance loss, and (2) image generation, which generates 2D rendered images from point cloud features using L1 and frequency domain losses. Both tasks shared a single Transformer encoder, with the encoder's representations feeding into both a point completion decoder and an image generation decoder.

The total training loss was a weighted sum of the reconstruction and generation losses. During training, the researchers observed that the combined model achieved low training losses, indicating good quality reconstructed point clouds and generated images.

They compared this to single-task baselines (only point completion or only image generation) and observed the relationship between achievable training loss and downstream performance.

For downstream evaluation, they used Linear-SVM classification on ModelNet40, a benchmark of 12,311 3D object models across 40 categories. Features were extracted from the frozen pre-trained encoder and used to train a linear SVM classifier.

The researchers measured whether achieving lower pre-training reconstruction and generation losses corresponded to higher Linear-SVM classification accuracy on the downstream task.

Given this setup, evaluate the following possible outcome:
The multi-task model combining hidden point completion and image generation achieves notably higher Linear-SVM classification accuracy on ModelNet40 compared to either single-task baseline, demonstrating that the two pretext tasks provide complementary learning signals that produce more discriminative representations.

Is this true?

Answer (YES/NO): YES